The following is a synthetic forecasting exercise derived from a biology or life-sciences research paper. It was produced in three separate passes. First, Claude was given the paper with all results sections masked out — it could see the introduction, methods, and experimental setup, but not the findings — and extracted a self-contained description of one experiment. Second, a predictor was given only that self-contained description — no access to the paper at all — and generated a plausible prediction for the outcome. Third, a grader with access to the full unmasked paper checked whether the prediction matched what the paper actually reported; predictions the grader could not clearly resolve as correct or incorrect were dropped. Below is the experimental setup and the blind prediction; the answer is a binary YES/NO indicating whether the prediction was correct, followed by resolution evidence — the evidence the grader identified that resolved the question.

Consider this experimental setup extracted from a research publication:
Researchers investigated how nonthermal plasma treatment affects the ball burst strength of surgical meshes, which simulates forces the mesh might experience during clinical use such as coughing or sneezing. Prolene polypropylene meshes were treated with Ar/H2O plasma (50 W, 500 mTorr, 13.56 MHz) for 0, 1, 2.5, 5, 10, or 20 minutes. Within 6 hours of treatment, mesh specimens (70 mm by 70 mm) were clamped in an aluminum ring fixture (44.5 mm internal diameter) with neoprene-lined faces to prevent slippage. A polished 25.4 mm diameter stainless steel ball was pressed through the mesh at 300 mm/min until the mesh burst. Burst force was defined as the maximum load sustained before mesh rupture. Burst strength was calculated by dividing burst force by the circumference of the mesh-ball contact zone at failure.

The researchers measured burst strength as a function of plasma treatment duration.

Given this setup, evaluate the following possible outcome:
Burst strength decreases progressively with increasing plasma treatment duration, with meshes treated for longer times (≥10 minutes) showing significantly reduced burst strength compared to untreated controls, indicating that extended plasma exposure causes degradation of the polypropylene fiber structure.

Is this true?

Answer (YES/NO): NO